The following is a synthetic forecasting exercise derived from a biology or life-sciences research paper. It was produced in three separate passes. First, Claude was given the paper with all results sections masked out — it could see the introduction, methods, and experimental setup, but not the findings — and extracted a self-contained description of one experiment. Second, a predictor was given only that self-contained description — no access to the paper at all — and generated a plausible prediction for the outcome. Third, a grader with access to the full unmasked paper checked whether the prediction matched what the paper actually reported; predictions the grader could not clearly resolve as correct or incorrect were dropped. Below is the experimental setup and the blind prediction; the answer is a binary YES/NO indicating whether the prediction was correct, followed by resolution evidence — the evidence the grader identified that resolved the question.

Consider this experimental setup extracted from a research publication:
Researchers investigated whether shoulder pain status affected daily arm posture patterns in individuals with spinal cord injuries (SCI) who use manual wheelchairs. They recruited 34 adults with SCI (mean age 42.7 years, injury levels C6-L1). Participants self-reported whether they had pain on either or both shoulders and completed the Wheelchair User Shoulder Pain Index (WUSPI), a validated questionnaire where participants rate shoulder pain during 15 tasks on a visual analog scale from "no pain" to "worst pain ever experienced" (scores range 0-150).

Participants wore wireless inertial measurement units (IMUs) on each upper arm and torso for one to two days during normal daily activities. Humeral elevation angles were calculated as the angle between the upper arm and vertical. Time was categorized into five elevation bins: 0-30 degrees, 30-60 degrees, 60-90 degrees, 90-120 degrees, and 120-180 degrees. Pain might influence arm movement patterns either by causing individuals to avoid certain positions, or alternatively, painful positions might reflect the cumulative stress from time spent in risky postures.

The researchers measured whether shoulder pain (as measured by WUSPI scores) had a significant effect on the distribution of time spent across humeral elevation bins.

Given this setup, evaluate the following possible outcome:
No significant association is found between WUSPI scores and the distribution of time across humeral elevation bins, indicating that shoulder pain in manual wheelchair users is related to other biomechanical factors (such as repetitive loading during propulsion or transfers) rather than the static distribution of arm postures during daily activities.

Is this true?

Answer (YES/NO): YES